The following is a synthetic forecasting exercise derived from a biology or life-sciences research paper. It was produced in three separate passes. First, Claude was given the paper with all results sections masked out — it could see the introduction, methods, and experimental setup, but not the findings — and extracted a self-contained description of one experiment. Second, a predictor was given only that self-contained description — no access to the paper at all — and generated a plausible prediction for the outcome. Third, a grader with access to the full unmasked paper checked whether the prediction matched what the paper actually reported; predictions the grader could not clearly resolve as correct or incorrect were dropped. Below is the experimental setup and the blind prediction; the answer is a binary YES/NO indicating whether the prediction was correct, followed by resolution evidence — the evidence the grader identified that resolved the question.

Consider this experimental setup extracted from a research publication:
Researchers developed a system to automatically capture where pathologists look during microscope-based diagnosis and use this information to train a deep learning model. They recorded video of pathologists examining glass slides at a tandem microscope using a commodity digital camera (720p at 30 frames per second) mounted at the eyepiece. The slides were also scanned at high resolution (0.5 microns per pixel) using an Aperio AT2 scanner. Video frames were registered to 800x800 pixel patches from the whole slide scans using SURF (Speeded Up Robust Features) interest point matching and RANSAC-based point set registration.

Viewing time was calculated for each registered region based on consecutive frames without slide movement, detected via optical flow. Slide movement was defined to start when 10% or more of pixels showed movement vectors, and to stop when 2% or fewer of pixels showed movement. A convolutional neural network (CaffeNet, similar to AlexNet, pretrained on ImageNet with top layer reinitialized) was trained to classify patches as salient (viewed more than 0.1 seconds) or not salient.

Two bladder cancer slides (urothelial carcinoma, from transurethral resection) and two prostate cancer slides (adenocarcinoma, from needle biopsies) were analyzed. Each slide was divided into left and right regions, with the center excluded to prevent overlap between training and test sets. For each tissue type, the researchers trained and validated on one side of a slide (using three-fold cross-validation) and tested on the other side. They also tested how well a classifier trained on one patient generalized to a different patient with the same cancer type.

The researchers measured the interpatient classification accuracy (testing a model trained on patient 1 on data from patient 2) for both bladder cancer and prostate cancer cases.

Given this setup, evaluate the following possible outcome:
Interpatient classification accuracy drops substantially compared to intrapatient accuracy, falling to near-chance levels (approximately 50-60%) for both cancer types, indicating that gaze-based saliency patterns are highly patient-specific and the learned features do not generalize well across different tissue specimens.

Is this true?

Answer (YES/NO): NO